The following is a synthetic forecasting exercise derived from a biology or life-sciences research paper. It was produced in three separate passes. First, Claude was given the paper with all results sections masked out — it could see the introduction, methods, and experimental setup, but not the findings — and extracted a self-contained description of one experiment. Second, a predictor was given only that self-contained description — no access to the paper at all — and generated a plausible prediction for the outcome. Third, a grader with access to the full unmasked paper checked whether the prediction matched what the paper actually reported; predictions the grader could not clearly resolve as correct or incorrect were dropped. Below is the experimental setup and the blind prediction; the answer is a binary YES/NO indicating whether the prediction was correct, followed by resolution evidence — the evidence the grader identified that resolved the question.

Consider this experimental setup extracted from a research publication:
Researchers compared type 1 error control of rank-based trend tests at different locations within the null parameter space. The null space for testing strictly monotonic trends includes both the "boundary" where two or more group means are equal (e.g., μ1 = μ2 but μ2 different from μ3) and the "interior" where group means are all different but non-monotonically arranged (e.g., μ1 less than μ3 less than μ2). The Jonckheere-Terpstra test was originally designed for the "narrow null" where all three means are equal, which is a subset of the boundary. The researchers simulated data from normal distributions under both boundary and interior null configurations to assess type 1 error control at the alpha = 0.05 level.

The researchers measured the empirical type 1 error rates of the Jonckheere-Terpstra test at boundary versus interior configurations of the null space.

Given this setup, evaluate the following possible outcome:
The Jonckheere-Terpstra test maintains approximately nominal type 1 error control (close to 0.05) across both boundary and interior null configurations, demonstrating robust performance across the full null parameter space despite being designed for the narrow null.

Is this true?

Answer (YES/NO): NO